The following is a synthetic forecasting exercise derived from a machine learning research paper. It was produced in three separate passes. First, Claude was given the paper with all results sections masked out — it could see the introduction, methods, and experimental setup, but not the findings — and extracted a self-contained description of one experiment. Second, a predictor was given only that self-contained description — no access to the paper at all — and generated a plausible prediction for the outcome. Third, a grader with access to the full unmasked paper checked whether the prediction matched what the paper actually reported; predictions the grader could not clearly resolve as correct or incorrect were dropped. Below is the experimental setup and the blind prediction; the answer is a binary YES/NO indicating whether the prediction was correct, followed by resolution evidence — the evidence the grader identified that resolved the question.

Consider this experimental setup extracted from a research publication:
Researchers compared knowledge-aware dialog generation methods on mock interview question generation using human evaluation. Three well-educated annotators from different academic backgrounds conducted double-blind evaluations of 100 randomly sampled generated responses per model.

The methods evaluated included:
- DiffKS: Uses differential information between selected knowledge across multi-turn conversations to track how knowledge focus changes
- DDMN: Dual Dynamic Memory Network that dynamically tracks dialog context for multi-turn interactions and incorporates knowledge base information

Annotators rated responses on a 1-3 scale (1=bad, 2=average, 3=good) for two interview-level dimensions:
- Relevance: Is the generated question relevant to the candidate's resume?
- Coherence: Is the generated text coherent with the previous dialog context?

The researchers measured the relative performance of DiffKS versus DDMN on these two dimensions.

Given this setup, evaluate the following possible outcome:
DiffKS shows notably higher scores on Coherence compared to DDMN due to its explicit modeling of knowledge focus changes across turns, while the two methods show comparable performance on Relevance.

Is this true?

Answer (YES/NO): NO